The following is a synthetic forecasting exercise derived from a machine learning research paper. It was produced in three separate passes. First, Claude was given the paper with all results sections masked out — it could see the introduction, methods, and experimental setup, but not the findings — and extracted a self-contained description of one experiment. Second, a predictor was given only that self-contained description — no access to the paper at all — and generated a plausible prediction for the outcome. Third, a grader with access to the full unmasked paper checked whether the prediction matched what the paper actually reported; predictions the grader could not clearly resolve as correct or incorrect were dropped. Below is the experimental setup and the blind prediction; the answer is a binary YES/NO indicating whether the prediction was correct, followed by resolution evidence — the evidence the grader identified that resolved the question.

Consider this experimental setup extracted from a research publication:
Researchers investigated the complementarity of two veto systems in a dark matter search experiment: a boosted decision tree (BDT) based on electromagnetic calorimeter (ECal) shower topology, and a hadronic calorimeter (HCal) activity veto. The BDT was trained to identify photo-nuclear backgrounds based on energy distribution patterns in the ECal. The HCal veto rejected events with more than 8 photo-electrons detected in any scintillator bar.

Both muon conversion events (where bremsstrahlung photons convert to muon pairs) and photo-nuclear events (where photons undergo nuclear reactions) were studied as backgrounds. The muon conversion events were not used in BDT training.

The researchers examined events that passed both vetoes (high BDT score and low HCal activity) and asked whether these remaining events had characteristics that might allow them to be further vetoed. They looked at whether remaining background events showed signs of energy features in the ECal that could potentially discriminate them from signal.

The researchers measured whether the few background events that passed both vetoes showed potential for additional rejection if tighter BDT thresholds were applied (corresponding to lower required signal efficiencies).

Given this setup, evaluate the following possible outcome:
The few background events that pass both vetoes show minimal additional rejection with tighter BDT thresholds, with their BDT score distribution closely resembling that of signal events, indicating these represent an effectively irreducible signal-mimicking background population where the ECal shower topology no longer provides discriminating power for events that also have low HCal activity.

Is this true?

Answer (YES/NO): NO